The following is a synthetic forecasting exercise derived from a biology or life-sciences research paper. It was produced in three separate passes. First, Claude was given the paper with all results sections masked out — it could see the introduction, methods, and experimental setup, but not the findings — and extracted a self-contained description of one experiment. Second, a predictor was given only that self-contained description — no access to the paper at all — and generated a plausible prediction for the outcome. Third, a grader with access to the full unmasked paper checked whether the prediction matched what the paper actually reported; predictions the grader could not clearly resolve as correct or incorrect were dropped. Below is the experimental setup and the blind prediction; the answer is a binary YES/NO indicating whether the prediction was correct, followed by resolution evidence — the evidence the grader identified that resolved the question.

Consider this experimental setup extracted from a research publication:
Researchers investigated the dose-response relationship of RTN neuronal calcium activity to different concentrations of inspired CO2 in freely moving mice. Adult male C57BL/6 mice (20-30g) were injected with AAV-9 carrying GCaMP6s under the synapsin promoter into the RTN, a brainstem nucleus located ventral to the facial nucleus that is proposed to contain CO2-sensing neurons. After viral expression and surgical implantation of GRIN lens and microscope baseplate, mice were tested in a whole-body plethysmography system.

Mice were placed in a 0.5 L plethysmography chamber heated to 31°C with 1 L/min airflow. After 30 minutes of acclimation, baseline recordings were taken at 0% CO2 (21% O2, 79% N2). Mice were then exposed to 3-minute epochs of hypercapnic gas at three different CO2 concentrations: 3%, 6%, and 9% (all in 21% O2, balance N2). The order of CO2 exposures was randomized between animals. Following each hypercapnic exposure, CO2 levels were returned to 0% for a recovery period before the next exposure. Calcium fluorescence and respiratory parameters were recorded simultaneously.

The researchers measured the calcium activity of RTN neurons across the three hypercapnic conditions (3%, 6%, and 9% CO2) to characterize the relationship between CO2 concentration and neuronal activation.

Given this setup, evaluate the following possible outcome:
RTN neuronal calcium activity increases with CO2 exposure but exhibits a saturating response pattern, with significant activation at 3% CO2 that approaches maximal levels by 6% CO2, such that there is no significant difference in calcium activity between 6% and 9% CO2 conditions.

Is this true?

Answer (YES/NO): NO